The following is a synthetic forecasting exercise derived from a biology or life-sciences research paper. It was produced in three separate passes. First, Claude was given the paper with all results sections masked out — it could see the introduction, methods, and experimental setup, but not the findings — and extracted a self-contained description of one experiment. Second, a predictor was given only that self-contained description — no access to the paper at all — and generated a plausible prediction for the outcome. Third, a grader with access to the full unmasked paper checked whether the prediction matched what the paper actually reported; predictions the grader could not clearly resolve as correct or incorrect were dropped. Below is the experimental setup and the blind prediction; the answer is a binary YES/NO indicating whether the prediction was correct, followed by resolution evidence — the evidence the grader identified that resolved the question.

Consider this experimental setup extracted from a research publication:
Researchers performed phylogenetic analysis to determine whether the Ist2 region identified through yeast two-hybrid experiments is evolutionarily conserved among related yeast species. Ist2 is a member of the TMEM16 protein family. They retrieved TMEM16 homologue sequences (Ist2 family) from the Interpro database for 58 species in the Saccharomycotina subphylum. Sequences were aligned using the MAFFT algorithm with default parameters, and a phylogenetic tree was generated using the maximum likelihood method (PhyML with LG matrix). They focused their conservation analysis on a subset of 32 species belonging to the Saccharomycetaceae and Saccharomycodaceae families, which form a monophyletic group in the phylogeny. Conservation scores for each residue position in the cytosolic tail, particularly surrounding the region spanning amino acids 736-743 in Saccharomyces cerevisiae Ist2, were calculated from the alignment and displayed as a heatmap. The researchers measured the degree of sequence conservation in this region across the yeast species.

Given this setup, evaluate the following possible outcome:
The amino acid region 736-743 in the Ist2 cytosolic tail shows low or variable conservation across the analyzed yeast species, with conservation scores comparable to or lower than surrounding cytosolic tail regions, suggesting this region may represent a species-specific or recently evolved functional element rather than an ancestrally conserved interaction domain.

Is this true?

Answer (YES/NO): NO